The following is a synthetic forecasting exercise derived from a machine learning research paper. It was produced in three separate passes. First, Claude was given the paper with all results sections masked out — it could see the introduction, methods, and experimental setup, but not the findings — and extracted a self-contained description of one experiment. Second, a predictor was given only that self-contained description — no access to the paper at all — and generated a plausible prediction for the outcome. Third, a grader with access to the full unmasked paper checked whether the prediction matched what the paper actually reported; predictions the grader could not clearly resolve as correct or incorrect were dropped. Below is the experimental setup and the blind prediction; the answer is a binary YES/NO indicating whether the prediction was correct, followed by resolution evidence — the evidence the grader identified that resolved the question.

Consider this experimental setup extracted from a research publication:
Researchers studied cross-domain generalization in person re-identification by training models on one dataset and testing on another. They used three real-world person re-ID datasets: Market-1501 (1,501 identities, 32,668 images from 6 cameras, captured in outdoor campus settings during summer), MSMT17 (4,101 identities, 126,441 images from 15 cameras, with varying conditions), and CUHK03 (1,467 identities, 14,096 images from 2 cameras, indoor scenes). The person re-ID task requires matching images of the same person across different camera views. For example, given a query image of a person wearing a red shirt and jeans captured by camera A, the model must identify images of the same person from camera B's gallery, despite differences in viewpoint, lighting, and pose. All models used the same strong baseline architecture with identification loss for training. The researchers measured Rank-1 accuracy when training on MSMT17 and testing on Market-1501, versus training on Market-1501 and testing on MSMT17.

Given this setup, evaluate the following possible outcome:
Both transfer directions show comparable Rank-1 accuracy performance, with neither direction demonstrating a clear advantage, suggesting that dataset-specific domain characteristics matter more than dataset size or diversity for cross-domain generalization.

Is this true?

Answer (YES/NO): NO